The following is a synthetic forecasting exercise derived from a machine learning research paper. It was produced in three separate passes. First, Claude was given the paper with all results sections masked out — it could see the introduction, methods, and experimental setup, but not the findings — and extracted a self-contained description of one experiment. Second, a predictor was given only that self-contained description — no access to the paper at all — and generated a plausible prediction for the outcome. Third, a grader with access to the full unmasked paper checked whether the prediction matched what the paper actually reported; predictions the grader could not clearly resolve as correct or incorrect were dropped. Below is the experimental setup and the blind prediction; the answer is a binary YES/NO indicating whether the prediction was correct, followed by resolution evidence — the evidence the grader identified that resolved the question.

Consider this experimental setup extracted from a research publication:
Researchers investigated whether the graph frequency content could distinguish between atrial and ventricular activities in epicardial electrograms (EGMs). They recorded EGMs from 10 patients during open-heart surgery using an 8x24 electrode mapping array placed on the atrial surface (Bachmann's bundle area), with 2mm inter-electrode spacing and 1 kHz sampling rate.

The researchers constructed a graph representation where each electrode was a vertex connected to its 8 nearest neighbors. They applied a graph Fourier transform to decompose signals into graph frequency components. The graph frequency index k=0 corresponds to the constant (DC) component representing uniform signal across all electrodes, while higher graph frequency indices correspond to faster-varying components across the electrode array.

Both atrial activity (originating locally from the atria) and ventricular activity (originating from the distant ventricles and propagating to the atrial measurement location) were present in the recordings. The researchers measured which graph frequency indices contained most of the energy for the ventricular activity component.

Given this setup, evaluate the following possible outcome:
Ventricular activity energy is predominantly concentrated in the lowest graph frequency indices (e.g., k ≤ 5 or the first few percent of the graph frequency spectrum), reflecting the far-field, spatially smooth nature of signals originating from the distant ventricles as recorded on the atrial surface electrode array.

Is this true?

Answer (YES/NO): YES